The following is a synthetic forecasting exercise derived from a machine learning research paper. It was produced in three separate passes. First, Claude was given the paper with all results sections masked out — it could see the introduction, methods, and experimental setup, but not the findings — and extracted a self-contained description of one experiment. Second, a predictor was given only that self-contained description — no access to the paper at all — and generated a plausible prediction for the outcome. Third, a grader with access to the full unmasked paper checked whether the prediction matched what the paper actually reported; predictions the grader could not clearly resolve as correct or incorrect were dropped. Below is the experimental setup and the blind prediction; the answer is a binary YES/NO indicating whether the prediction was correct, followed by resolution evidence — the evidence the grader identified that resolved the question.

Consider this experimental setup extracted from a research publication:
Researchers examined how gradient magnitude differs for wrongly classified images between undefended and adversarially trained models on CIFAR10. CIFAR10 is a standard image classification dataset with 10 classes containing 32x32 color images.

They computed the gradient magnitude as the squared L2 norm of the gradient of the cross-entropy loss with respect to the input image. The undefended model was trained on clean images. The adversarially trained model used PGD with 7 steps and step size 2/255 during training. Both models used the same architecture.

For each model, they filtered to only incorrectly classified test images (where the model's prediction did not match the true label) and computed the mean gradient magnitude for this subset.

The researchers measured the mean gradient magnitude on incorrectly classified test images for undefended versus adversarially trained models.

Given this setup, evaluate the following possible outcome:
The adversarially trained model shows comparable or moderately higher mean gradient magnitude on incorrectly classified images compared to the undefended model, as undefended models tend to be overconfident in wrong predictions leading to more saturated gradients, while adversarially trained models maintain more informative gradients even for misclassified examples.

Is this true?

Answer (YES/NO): NO